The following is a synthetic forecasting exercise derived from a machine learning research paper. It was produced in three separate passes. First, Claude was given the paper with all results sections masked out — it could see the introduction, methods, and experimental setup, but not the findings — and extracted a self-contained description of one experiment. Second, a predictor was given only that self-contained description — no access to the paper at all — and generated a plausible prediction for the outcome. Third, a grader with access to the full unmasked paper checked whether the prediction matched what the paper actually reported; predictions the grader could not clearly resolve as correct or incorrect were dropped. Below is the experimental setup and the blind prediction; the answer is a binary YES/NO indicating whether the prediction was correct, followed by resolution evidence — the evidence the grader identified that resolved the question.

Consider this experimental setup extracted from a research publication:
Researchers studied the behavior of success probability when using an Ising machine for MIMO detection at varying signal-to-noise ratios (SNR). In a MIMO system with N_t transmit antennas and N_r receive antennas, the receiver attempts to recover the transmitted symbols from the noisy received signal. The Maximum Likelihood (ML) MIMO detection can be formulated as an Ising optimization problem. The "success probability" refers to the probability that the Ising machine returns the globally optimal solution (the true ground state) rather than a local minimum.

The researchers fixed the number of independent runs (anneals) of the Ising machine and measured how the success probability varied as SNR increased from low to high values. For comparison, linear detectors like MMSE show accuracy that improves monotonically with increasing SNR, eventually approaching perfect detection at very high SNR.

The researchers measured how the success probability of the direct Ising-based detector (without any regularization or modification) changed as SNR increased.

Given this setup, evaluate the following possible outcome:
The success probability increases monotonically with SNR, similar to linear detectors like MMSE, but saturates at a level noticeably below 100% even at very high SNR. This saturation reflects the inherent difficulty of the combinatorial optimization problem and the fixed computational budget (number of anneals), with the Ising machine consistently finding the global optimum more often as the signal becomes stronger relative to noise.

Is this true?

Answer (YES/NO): YES